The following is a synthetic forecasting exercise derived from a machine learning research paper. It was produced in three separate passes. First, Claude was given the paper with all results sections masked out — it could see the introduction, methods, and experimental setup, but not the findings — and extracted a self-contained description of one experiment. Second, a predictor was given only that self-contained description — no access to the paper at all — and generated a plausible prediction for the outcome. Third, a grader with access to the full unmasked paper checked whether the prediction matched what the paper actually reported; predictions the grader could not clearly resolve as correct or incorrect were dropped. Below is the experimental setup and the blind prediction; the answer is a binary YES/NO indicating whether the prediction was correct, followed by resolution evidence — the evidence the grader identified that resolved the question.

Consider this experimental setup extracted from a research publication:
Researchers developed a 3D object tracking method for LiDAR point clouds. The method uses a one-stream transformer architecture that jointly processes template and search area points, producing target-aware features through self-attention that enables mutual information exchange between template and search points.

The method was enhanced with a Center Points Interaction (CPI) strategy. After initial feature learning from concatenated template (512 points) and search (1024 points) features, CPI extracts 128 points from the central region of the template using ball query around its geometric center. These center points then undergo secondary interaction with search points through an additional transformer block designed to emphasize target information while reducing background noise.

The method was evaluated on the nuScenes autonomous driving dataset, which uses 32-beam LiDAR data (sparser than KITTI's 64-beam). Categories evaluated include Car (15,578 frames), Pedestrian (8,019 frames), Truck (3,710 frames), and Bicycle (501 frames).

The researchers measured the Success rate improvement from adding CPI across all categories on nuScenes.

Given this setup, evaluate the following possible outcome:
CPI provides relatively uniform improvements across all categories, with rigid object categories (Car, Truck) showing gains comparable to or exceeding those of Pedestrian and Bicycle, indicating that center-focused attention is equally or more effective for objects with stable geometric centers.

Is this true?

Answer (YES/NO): NO